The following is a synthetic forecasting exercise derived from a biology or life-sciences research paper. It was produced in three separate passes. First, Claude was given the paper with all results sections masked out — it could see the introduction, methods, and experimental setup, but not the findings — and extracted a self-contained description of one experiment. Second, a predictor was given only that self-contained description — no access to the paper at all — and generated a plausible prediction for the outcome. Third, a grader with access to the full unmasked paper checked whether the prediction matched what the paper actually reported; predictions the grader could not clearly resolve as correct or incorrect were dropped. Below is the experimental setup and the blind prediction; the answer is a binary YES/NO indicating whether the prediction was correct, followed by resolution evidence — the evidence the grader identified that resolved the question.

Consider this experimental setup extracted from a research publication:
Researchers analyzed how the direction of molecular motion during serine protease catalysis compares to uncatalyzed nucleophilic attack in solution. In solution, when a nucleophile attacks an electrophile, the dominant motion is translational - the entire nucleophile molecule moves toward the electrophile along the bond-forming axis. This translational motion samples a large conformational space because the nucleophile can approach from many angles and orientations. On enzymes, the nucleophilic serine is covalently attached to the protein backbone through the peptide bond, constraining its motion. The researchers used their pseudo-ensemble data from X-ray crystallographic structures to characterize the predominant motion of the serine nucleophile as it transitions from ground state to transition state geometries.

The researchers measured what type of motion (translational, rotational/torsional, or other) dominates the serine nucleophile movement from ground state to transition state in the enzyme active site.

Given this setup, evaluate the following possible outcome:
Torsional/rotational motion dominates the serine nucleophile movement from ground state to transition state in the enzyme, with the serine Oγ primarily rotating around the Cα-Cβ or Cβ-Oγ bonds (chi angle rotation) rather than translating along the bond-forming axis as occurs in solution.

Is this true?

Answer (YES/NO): NO